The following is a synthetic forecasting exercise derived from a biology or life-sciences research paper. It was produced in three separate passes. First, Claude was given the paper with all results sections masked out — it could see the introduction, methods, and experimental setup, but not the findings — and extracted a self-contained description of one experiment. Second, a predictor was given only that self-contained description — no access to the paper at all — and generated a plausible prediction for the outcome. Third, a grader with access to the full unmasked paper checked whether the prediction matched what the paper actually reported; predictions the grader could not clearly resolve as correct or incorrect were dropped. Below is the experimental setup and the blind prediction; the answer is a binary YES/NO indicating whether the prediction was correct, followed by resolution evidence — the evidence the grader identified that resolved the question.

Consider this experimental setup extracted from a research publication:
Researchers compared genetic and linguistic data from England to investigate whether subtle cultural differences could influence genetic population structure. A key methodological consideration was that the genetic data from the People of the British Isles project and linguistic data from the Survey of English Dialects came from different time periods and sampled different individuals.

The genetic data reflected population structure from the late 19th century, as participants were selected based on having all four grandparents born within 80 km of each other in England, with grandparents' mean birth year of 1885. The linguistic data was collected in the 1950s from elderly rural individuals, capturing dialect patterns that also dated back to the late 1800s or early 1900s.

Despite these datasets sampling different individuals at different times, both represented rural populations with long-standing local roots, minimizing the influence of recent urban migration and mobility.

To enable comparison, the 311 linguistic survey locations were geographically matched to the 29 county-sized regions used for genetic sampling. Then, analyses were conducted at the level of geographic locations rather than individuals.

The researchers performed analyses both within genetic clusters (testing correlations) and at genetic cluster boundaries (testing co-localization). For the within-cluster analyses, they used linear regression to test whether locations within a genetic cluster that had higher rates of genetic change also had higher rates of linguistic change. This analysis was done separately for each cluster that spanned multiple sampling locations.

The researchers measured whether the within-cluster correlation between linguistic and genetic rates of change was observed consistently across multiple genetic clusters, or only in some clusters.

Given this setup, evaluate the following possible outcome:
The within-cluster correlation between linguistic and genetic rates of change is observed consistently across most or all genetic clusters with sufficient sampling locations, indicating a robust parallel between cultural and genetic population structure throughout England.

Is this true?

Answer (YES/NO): NO